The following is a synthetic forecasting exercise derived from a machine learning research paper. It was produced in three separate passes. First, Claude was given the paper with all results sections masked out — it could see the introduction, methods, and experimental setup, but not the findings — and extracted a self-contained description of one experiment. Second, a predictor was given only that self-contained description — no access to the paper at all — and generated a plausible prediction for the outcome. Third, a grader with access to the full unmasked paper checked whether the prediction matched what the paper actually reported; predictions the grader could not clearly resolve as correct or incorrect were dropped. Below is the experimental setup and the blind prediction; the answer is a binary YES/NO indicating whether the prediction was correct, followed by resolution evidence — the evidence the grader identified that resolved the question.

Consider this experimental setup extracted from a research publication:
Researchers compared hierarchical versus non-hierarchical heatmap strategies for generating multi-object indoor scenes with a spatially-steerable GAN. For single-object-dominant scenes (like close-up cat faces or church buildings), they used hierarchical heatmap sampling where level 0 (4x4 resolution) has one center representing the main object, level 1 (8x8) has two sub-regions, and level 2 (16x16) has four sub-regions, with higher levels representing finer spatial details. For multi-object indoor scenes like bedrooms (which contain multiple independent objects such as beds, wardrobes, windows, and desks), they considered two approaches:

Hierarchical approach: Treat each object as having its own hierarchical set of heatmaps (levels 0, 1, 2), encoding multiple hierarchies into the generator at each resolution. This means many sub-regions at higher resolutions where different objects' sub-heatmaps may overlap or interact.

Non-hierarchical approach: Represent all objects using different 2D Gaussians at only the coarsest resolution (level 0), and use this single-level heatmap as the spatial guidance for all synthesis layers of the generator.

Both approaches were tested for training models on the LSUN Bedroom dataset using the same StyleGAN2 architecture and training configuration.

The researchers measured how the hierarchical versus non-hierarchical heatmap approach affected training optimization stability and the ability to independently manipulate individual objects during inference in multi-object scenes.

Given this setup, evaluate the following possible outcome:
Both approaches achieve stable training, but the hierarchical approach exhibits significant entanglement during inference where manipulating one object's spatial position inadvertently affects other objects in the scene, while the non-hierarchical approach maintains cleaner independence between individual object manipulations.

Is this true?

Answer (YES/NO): NO